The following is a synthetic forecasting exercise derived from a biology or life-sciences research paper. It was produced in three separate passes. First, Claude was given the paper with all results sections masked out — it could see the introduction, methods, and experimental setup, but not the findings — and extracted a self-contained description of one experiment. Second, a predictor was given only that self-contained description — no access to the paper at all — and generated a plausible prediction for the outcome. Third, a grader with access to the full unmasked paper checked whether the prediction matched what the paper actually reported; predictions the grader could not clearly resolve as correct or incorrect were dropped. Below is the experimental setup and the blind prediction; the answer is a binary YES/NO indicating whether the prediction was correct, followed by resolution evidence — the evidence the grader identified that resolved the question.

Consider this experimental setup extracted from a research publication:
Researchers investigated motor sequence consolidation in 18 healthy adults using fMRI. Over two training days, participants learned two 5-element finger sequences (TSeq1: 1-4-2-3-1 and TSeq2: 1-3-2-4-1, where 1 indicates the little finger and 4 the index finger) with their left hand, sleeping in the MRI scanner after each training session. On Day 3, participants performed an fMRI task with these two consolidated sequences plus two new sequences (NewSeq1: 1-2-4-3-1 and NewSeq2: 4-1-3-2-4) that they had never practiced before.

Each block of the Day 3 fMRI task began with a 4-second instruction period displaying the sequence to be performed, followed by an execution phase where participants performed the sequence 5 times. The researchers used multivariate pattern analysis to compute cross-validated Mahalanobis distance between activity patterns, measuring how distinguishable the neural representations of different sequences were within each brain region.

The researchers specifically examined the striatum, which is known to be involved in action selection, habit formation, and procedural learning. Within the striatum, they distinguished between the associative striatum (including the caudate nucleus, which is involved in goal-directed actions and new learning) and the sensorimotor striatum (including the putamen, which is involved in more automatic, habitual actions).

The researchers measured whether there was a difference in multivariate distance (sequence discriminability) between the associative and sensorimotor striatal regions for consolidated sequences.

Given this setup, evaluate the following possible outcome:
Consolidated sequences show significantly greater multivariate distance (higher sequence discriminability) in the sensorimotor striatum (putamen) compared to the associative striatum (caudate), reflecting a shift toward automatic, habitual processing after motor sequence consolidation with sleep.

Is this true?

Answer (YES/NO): YES